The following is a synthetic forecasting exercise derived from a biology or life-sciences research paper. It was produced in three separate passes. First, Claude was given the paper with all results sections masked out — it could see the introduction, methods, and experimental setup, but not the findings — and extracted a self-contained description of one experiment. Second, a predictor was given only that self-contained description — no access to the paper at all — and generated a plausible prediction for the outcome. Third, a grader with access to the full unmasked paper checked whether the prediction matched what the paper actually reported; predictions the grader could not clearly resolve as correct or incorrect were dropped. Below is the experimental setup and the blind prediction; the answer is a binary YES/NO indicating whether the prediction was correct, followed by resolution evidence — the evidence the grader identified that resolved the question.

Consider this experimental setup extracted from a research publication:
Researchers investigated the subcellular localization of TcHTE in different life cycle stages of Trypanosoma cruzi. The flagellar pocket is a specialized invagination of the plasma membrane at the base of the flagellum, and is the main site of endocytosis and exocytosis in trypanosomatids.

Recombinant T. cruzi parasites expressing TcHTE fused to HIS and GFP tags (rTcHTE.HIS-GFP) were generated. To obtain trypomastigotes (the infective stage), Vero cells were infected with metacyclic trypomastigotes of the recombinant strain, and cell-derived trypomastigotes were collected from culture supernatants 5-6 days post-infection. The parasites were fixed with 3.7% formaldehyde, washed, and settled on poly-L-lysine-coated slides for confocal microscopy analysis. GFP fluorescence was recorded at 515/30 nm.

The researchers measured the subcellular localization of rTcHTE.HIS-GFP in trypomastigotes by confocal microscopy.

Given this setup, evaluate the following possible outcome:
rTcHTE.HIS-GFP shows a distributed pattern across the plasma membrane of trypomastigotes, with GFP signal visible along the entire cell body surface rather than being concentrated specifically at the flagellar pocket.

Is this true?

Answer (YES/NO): NO